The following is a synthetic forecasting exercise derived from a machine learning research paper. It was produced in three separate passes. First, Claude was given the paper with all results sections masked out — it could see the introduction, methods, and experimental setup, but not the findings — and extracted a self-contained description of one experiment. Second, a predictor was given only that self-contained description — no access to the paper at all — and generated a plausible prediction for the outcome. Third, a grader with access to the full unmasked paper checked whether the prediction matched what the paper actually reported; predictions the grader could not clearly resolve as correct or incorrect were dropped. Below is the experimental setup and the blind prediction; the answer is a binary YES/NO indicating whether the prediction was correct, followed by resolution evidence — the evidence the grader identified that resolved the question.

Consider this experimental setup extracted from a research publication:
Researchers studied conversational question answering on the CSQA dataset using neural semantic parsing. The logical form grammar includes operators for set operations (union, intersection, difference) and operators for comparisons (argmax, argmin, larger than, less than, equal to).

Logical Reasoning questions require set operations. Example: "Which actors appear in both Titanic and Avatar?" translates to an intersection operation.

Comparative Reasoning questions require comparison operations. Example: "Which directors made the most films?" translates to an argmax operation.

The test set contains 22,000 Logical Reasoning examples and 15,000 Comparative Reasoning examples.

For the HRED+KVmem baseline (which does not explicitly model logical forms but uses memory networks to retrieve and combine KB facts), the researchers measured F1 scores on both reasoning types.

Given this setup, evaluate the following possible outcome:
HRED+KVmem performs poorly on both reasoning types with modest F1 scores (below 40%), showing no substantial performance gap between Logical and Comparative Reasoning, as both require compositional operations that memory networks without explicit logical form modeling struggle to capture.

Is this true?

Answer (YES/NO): NO